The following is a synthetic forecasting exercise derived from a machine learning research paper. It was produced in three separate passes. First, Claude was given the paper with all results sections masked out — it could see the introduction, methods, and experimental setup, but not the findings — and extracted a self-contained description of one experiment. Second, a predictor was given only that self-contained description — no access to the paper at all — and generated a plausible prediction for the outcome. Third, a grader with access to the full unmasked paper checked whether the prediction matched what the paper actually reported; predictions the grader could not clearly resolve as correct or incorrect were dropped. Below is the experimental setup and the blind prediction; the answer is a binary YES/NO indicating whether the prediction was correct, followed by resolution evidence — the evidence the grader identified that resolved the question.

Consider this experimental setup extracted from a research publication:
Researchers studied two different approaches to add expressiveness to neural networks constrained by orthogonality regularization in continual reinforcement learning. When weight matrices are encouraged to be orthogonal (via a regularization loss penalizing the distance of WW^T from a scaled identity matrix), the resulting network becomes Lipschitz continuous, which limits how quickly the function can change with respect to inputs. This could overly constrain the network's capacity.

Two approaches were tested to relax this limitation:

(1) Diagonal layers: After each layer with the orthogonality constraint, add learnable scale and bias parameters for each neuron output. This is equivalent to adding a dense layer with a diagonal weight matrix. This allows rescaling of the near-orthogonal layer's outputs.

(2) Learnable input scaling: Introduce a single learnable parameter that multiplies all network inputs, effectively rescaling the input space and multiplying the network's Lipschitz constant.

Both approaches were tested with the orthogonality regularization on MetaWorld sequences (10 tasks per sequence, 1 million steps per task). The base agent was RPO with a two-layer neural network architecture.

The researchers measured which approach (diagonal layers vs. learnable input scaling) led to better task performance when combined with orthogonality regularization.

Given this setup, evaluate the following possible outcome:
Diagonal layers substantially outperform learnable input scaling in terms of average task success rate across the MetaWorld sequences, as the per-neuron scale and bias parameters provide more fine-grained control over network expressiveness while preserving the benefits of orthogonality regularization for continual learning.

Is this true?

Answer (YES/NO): NO